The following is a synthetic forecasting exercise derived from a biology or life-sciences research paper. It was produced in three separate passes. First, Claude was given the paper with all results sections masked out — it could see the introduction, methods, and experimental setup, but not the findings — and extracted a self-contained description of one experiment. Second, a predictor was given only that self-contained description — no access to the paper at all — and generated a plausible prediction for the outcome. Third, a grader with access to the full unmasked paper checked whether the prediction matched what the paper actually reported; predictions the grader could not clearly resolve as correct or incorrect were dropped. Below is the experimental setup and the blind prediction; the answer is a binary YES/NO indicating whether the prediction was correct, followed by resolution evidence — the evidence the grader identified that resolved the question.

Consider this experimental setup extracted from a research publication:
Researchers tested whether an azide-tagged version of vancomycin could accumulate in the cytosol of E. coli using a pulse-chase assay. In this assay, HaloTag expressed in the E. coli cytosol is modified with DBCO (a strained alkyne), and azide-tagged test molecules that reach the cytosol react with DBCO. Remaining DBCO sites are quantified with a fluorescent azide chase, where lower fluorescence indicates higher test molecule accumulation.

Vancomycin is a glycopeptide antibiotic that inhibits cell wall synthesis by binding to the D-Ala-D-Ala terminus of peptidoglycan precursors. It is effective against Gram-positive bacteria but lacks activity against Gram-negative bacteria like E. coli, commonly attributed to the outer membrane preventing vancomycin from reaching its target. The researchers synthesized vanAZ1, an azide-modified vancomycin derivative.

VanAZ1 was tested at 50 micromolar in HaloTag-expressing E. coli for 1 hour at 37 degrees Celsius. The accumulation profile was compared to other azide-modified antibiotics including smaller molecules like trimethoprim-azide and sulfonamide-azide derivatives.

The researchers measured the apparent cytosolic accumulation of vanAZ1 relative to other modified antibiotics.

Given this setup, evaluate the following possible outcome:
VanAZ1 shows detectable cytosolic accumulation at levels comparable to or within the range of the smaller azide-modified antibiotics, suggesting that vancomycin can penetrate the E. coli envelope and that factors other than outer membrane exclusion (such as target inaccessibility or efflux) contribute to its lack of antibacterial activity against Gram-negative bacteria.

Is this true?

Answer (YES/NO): NO